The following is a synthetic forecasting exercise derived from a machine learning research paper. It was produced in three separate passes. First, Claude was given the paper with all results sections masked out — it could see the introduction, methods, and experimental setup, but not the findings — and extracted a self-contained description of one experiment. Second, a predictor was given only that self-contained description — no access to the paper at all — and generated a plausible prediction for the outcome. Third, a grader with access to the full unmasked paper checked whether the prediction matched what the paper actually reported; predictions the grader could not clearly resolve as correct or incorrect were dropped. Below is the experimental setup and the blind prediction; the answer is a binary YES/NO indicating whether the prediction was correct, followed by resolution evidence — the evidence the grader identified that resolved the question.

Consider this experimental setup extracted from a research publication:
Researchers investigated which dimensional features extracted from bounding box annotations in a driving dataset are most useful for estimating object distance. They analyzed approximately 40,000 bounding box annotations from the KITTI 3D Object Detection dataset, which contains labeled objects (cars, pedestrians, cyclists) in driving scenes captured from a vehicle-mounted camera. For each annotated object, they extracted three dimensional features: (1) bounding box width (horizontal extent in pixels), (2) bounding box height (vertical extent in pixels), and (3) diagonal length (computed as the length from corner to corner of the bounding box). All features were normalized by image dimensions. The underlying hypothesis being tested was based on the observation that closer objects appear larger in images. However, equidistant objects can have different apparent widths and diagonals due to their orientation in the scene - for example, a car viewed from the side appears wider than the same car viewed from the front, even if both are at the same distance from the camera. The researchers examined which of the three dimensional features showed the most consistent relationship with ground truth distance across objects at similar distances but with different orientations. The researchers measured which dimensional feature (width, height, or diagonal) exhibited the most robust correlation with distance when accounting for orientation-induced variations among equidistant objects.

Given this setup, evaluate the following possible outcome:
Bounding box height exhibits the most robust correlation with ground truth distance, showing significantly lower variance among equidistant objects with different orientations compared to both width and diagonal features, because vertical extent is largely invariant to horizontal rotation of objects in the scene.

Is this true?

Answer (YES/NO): YES